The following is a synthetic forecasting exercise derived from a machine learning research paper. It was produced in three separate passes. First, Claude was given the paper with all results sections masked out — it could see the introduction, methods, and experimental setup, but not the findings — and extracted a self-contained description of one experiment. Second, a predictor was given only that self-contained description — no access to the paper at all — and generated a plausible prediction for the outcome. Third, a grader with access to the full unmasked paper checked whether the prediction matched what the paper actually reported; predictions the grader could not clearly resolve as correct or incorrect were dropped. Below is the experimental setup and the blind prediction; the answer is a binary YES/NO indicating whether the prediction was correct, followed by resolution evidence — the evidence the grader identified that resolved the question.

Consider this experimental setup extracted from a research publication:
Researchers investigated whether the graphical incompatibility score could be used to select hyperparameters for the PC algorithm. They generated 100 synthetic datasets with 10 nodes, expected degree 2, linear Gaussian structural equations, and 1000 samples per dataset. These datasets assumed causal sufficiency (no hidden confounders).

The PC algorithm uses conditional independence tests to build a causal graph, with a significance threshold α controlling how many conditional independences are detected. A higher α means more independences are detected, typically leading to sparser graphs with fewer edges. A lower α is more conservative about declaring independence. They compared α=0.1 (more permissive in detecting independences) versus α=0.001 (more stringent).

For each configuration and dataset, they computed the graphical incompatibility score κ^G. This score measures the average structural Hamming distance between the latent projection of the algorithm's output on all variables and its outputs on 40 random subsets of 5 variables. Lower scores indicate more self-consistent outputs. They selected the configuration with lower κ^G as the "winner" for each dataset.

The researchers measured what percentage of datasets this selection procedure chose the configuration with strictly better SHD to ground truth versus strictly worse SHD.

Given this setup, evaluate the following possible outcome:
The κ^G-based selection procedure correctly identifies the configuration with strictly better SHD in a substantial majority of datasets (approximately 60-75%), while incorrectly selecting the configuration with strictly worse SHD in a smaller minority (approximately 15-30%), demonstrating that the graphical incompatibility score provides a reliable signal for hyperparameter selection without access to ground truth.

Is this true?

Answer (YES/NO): NO